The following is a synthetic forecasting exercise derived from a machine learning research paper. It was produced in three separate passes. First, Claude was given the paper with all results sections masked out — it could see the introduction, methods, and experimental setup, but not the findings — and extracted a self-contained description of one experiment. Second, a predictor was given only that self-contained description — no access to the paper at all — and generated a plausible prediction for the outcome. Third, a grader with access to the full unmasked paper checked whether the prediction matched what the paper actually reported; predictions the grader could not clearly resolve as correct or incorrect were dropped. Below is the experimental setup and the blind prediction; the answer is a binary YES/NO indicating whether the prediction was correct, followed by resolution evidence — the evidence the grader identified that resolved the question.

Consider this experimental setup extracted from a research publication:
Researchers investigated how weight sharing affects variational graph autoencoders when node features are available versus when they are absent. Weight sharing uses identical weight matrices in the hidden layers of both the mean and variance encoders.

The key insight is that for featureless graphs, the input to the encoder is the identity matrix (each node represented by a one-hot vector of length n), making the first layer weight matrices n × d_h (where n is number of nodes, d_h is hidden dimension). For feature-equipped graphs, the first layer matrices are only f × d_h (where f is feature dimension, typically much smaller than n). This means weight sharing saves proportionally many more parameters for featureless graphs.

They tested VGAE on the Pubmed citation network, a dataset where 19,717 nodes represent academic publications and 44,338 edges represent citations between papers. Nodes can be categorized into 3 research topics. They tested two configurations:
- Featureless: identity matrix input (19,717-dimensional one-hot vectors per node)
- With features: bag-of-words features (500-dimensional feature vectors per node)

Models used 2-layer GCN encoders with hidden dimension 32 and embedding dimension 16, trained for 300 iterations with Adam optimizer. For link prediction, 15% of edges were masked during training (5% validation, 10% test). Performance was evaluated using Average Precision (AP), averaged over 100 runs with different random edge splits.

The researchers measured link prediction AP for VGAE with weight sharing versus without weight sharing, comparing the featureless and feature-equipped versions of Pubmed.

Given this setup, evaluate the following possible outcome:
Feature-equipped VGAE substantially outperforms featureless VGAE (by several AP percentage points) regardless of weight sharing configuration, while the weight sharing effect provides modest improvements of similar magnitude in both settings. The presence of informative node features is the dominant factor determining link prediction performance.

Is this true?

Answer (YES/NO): NO